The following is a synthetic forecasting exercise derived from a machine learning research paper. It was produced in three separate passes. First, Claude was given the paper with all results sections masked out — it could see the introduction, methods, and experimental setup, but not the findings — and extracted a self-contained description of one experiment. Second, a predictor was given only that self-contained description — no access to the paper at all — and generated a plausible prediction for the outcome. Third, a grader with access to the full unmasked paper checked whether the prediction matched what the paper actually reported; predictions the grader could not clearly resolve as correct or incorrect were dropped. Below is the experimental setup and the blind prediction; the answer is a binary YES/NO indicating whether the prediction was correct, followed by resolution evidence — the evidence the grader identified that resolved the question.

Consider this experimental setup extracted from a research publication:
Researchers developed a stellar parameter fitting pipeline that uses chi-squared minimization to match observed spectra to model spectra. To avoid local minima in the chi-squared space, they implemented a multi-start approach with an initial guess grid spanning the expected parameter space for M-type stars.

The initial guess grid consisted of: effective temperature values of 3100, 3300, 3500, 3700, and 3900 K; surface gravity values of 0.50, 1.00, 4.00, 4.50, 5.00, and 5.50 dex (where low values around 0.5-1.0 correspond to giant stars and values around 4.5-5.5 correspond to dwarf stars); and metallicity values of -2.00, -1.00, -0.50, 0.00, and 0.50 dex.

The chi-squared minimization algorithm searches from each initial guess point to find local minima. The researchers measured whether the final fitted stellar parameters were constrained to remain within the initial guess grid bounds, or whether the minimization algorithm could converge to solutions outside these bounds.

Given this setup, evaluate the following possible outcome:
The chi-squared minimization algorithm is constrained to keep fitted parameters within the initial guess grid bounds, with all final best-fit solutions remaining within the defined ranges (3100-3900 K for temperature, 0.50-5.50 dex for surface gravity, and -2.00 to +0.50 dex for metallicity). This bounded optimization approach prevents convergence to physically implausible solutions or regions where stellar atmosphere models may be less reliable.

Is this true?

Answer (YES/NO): NO